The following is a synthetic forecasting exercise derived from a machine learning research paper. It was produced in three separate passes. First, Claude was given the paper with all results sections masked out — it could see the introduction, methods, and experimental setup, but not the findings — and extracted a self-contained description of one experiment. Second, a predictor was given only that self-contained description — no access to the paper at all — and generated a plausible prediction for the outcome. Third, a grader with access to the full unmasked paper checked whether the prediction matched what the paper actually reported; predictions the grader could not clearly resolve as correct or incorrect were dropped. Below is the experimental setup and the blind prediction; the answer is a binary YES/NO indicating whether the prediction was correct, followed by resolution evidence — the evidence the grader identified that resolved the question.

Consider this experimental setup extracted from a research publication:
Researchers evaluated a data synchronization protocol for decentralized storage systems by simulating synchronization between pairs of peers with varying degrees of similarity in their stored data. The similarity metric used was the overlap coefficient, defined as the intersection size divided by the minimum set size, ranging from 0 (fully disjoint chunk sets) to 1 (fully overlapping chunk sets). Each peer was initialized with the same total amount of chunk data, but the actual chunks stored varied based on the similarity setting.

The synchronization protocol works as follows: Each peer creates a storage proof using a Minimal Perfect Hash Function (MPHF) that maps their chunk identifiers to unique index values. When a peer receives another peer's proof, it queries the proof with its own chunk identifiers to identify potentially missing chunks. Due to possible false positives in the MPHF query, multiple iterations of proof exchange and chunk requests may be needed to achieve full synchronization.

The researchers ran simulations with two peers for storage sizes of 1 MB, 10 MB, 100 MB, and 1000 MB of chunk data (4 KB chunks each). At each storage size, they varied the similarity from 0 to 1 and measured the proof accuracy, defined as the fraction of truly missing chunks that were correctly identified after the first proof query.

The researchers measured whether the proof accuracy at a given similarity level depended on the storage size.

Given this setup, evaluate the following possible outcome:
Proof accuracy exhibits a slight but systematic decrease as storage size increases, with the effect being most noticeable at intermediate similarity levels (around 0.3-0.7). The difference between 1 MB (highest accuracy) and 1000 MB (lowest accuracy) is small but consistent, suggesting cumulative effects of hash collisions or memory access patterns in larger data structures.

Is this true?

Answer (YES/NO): NO